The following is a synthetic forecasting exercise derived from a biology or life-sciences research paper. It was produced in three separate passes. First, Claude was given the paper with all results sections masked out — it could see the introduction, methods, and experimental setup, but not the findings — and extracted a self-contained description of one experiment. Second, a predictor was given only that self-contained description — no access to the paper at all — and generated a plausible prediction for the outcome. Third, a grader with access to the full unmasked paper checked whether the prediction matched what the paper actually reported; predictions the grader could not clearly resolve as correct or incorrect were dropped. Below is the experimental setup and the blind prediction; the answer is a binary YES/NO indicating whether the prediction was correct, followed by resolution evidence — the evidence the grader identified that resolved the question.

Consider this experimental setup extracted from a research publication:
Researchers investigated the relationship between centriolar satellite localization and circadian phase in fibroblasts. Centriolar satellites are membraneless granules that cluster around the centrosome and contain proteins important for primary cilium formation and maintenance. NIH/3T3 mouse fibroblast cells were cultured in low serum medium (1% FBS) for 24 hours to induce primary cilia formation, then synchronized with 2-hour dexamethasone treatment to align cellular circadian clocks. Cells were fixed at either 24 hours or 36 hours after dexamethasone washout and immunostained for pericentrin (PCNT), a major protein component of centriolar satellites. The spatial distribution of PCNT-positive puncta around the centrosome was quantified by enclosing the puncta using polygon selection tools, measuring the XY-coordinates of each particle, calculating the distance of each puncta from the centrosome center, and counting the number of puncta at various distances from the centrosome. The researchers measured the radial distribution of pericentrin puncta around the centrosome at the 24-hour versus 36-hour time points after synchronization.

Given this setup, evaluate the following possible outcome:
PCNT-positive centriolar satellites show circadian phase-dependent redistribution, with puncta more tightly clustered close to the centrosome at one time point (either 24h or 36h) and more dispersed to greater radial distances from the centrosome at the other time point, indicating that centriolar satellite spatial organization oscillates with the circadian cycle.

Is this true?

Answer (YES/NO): NO